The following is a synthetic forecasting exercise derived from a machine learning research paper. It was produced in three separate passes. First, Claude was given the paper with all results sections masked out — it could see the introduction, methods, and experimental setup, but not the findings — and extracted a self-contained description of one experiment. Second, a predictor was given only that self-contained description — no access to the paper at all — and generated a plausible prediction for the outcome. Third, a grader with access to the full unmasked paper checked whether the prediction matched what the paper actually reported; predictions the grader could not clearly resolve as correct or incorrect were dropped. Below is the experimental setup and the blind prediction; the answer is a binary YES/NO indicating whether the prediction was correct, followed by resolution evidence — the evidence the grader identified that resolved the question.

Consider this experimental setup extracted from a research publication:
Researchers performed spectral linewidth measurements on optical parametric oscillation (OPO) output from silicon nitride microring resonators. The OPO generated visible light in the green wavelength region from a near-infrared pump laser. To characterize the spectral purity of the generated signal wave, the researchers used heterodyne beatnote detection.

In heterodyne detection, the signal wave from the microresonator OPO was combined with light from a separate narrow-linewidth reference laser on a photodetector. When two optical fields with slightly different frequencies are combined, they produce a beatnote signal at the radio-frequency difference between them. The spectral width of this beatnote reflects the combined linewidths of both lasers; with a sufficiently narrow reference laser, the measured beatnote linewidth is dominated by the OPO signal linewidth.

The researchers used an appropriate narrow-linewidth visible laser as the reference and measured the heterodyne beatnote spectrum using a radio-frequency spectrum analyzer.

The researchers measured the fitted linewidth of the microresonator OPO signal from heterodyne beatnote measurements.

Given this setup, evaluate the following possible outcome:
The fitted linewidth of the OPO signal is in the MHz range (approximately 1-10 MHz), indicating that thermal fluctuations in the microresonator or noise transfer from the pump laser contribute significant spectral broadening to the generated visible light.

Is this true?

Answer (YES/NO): NO